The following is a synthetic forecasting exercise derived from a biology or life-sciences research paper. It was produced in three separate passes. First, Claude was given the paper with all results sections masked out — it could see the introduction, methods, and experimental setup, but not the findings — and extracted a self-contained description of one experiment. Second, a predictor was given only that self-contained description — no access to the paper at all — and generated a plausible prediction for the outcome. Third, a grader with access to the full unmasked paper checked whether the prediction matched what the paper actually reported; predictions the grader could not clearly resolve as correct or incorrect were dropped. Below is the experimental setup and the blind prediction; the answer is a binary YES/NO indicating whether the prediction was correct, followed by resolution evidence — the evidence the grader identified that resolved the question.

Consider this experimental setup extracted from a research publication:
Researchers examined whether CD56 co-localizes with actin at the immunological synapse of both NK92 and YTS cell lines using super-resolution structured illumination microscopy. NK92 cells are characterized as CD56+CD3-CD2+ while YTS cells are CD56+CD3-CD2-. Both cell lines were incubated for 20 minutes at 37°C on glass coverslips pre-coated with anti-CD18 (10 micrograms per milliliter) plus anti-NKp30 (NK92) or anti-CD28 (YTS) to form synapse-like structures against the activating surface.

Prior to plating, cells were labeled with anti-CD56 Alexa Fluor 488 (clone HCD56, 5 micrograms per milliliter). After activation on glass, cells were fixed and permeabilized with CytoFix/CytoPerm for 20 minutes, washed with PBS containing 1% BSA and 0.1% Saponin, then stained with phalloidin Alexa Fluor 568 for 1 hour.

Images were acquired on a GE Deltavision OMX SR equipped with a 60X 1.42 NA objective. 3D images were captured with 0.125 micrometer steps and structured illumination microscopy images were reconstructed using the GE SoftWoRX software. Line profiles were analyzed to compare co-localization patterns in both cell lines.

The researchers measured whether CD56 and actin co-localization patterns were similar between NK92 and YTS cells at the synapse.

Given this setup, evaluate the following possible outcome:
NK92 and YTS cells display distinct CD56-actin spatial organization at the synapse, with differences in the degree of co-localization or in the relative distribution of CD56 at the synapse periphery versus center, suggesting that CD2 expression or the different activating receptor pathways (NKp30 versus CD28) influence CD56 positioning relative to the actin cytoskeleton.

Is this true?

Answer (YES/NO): YES